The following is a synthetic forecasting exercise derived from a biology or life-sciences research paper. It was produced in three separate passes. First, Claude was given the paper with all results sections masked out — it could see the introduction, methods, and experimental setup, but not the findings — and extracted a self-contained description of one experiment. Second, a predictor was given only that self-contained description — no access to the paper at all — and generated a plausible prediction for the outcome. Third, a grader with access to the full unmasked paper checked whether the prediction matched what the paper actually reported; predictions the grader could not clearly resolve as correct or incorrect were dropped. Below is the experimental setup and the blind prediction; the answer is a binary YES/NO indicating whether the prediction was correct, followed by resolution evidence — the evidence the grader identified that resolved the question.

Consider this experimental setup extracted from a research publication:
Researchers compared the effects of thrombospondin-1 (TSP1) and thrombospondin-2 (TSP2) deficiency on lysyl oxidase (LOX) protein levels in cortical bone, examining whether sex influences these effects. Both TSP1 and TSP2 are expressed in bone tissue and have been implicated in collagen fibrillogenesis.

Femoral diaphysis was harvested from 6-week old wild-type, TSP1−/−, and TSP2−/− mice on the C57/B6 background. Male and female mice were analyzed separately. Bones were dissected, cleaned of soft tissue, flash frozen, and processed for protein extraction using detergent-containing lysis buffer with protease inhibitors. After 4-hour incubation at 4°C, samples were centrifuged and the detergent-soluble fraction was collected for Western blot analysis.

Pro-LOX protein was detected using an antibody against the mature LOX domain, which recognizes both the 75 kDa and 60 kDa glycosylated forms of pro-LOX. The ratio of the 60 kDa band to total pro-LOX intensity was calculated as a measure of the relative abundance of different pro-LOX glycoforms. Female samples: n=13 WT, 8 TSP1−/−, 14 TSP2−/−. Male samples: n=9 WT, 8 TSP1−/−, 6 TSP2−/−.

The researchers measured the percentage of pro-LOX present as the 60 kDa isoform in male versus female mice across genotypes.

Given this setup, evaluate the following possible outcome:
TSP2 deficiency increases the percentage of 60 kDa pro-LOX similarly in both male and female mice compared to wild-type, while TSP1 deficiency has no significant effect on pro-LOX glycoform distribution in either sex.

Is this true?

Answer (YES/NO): NO